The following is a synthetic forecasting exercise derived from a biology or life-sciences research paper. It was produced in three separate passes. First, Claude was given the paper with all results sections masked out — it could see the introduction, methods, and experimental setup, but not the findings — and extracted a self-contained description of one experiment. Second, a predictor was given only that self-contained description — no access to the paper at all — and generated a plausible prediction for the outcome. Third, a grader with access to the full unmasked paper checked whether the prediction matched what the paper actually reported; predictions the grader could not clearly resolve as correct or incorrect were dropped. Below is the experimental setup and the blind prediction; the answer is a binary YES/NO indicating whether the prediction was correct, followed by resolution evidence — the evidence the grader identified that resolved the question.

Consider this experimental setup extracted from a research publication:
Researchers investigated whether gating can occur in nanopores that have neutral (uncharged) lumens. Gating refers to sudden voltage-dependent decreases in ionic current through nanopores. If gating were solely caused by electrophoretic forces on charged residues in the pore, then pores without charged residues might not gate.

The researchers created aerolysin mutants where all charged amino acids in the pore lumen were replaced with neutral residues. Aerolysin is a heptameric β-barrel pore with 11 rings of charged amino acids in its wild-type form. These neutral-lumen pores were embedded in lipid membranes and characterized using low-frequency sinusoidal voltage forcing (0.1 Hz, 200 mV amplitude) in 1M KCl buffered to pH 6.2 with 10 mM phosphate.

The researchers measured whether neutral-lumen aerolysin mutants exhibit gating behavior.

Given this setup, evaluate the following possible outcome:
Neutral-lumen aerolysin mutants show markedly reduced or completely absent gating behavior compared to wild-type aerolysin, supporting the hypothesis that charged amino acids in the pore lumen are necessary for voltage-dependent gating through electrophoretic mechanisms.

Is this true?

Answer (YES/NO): NO